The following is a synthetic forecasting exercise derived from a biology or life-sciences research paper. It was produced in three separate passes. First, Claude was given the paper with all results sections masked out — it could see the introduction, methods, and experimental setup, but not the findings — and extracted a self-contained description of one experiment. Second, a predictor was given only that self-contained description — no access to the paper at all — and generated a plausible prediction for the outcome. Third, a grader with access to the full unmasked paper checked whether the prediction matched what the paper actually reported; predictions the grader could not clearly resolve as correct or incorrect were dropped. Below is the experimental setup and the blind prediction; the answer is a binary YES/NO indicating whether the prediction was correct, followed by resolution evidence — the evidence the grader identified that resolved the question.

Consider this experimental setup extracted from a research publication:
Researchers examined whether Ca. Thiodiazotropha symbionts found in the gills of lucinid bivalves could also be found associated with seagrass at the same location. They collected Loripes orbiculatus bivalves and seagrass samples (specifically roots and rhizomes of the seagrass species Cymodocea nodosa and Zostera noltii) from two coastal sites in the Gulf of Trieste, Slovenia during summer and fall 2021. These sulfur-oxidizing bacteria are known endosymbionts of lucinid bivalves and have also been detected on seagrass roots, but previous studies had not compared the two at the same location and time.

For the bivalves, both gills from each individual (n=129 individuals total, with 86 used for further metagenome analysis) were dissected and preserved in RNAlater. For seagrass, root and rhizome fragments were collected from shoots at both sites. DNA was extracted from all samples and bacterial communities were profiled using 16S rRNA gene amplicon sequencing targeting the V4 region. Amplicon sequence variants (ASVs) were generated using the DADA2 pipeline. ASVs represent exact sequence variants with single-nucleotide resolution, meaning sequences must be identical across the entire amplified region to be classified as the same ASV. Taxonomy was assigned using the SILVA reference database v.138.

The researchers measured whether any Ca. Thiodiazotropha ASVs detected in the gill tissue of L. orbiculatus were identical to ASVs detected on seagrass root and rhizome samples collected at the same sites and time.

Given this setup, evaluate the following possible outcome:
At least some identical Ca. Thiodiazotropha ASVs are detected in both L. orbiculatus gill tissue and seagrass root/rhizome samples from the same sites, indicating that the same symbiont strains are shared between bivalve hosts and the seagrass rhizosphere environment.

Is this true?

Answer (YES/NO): YES